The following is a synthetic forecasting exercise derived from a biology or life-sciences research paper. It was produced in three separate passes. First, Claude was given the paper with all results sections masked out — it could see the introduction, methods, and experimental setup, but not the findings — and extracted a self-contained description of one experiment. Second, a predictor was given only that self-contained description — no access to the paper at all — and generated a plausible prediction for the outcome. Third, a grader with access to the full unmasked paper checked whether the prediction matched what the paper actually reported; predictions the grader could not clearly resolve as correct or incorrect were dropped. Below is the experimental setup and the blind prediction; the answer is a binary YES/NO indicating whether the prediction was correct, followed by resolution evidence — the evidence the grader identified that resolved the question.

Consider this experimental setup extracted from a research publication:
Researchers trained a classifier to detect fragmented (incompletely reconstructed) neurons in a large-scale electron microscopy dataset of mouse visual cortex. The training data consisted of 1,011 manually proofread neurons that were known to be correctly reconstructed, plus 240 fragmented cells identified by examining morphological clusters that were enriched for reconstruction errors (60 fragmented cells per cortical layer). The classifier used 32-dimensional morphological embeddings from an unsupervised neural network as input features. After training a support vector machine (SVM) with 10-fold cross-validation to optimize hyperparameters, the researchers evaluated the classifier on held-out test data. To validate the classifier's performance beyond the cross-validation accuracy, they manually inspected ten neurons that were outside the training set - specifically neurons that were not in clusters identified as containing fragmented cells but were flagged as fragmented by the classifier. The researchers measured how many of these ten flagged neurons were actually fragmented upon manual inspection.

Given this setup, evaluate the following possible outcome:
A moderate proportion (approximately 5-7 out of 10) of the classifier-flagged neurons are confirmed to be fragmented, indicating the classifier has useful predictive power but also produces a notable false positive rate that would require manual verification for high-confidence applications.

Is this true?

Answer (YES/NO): NO